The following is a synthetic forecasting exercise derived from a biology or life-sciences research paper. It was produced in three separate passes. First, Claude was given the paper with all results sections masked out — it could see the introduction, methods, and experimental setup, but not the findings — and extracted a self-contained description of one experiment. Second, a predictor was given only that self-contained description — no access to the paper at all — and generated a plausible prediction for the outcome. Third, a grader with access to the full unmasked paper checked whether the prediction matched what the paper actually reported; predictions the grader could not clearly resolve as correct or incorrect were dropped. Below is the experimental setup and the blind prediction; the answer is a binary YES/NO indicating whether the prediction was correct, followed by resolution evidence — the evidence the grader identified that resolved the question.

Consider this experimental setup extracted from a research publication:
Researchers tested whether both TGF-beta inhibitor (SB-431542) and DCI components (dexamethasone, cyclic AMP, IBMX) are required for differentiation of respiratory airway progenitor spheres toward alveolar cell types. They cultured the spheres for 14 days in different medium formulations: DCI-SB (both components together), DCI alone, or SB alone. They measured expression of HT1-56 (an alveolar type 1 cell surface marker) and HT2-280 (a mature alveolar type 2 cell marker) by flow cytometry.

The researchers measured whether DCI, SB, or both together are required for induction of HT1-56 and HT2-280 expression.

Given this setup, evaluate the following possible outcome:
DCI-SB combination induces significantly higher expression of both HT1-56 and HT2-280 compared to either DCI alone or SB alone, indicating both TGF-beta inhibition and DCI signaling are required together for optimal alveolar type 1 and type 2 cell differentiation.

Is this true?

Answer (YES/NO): YES